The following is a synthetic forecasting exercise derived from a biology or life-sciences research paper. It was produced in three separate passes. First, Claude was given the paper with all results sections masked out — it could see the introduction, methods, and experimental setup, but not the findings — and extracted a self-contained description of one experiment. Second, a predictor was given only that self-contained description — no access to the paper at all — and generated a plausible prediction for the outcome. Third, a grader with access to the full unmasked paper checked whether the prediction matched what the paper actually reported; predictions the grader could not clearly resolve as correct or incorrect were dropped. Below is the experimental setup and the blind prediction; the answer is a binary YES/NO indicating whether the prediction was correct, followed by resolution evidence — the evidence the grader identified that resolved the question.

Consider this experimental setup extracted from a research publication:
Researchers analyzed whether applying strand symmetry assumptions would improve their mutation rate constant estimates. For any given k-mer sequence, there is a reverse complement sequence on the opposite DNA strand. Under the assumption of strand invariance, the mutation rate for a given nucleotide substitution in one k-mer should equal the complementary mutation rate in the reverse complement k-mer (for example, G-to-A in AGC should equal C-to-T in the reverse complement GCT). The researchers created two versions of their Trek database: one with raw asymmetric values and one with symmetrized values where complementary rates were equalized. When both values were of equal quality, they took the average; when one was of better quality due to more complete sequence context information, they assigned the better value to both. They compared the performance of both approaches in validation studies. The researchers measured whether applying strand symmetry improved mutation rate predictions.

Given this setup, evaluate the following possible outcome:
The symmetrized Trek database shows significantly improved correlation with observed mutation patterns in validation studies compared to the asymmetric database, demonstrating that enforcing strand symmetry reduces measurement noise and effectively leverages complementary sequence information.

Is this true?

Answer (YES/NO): NO